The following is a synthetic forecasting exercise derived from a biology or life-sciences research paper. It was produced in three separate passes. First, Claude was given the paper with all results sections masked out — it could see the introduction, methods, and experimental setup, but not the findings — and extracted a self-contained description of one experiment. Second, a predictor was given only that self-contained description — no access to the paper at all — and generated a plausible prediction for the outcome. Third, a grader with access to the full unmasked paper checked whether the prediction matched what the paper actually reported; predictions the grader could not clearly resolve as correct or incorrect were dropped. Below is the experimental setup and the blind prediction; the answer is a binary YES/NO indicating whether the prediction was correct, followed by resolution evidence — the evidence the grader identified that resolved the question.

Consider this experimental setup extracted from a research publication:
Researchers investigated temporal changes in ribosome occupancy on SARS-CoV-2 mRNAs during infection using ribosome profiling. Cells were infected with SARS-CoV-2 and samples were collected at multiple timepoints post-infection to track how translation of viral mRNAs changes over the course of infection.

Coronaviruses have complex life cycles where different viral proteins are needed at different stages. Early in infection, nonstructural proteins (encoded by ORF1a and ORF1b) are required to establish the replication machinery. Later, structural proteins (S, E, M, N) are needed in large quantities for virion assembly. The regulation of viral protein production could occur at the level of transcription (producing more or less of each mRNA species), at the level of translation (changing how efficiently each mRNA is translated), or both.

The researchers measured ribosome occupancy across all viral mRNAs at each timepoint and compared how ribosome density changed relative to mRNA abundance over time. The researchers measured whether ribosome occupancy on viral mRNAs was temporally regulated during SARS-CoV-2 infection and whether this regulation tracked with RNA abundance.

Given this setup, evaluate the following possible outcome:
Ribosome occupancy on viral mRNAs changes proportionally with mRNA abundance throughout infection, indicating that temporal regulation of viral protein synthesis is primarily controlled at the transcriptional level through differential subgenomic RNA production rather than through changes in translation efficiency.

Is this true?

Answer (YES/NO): NO